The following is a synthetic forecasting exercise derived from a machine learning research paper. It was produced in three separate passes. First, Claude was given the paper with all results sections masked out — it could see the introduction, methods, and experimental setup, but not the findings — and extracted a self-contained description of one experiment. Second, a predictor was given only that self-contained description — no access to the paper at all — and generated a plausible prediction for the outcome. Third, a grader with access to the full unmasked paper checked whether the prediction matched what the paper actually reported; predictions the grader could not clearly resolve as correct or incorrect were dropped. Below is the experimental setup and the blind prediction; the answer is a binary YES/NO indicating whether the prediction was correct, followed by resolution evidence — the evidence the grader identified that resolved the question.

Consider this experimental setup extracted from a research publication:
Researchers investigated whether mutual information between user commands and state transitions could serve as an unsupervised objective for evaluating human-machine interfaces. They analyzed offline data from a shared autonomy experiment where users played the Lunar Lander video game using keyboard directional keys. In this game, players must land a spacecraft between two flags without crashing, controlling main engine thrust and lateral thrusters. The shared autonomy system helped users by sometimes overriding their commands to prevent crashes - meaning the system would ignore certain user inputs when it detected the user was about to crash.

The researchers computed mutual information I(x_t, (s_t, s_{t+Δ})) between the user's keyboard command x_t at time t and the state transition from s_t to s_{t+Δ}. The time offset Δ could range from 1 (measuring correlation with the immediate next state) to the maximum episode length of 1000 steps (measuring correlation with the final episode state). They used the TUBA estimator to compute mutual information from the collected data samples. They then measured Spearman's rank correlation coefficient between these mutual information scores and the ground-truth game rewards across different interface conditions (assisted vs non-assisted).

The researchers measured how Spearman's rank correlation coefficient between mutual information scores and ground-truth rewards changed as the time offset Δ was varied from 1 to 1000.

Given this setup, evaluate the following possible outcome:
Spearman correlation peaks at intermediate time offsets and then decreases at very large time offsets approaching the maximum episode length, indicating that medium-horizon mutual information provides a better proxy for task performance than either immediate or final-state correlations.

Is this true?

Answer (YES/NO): NO